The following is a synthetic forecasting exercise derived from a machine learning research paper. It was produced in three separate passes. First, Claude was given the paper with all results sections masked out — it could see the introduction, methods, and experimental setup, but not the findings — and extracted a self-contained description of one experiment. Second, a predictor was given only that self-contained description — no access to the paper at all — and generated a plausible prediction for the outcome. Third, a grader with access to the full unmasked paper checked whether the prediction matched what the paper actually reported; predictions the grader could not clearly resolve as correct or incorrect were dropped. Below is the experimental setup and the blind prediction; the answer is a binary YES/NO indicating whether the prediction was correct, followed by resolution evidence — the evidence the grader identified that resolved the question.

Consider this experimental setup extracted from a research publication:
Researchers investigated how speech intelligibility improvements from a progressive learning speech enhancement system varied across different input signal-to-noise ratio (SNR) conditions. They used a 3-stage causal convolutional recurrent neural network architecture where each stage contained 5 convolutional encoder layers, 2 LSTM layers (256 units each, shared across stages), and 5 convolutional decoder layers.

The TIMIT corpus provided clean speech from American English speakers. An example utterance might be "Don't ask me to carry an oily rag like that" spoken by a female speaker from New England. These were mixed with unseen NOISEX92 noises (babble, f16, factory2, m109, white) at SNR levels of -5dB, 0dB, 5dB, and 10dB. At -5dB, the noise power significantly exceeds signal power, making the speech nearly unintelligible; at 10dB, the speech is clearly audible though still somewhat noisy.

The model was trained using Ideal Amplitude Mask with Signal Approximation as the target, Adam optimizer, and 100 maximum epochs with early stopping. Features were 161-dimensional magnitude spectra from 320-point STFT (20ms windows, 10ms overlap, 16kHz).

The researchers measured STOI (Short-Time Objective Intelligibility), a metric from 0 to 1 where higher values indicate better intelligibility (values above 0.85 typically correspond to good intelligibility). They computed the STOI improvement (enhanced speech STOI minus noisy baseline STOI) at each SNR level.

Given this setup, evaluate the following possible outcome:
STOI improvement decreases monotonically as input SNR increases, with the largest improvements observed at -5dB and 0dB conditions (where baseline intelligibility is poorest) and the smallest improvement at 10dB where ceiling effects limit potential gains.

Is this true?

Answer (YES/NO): YES